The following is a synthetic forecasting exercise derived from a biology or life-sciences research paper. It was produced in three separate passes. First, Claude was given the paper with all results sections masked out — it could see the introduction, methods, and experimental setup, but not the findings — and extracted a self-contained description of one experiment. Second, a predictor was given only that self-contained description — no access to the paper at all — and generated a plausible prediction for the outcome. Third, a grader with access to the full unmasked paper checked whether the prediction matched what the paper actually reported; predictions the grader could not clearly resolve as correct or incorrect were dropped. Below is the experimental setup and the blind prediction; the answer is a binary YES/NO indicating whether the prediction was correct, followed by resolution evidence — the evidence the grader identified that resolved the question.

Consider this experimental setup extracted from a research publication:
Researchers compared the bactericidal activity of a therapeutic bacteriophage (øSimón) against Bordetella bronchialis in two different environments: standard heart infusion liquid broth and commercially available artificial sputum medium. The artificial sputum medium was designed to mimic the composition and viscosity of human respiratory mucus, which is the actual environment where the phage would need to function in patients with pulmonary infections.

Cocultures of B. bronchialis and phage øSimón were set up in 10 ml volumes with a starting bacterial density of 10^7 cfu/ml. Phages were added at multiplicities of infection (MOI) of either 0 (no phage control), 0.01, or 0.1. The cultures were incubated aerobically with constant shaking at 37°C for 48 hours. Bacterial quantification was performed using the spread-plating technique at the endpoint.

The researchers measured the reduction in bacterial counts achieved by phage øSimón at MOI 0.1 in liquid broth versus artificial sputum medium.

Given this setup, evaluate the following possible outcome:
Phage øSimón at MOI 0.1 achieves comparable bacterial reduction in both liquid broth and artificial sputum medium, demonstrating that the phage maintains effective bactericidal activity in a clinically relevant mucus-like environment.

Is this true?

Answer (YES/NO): NO